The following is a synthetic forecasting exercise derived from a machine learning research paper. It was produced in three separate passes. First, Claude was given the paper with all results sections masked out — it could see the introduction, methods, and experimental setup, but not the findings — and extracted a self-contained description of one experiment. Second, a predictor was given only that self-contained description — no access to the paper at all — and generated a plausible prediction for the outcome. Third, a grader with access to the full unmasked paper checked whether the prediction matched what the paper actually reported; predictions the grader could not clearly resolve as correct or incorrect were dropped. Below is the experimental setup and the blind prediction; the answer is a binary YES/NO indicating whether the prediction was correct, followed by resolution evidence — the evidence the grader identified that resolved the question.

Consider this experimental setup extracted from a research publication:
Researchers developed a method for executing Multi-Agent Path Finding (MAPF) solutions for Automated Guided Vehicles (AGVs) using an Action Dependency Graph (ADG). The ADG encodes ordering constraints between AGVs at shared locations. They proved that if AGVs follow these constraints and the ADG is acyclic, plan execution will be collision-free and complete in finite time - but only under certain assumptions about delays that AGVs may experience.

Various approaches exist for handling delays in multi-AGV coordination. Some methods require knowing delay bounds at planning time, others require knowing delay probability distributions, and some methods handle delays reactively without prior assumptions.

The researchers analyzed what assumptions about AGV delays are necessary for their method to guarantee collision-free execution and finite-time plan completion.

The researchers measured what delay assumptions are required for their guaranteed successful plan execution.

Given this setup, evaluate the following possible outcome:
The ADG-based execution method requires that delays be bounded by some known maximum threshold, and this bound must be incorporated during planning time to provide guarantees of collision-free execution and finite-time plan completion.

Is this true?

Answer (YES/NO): NO